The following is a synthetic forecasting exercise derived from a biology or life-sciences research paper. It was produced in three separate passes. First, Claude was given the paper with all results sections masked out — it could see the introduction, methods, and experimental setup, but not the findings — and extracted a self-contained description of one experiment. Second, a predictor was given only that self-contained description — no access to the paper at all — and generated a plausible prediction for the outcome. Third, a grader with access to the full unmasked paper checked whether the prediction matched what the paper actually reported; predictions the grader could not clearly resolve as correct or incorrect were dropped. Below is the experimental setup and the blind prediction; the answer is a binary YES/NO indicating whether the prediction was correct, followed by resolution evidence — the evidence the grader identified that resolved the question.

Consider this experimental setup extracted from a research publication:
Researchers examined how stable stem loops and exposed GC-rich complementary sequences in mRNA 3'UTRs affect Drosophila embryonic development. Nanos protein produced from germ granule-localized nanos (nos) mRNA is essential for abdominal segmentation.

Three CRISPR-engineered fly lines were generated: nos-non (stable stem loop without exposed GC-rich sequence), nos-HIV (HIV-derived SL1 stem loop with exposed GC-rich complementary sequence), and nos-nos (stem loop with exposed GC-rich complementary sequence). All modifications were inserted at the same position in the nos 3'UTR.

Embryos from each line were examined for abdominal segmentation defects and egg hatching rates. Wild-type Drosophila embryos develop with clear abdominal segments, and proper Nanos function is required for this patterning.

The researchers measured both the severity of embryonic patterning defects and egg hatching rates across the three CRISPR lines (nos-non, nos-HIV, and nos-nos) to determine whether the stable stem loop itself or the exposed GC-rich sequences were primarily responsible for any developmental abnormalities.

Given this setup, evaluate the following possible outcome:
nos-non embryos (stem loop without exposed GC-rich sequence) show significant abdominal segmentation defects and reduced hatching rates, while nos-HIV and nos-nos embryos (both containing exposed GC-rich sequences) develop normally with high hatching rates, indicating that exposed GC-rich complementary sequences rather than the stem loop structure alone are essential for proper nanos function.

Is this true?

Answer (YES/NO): NO